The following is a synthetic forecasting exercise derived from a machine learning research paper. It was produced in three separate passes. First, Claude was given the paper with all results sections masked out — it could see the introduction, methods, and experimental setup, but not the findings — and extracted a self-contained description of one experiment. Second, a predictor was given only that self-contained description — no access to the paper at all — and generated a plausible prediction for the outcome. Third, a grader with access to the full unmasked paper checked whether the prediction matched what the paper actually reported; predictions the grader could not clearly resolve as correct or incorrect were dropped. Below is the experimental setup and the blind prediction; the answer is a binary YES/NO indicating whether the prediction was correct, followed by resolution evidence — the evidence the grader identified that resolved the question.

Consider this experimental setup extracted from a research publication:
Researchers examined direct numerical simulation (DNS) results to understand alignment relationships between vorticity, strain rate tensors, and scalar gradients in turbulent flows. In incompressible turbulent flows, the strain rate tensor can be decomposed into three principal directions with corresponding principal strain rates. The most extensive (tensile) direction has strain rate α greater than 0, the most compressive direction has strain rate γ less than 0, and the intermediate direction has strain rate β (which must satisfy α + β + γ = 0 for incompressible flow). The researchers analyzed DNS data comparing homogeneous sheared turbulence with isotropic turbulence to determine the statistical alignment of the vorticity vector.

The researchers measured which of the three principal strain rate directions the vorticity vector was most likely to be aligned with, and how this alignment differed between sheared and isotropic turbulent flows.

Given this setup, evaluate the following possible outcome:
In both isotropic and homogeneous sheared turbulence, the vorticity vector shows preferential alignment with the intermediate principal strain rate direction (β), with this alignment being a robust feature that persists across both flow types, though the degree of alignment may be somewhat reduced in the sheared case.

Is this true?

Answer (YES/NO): NO